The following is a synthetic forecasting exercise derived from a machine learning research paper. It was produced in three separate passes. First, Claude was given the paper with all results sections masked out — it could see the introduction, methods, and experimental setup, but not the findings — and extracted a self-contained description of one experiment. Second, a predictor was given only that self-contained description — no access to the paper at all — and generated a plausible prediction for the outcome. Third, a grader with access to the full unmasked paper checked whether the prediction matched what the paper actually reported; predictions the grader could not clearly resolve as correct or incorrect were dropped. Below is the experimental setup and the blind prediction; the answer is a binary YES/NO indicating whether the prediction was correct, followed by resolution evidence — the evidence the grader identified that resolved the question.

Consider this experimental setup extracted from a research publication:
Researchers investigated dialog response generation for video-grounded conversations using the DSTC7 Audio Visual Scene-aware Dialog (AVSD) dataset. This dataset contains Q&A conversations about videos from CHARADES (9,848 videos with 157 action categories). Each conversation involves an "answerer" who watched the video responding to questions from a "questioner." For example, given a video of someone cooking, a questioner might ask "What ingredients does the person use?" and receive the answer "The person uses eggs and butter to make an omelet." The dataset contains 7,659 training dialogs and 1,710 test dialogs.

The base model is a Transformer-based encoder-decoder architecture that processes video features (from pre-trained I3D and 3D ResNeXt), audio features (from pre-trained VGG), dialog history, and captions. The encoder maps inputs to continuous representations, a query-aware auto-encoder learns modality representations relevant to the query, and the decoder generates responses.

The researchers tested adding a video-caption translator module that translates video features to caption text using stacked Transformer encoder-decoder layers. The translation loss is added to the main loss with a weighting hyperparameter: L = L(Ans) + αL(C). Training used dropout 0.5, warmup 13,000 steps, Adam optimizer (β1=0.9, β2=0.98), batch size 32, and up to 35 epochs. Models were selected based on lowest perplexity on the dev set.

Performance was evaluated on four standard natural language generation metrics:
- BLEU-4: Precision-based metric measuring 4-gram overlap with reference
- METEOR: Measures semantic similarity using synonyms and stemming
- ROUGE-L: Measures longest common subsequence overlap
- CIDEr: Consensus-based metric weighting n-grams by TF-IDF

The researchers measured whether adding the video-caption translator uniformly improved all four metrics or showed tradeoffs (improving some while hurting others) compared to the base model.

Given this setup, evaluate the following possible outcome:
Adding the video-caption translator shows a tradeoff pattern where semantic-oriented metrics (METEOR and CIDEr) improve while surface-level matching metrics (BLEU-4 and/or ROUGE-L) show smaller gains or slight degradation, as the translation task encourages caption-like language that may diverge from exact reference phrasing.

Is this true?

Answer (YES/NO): YES